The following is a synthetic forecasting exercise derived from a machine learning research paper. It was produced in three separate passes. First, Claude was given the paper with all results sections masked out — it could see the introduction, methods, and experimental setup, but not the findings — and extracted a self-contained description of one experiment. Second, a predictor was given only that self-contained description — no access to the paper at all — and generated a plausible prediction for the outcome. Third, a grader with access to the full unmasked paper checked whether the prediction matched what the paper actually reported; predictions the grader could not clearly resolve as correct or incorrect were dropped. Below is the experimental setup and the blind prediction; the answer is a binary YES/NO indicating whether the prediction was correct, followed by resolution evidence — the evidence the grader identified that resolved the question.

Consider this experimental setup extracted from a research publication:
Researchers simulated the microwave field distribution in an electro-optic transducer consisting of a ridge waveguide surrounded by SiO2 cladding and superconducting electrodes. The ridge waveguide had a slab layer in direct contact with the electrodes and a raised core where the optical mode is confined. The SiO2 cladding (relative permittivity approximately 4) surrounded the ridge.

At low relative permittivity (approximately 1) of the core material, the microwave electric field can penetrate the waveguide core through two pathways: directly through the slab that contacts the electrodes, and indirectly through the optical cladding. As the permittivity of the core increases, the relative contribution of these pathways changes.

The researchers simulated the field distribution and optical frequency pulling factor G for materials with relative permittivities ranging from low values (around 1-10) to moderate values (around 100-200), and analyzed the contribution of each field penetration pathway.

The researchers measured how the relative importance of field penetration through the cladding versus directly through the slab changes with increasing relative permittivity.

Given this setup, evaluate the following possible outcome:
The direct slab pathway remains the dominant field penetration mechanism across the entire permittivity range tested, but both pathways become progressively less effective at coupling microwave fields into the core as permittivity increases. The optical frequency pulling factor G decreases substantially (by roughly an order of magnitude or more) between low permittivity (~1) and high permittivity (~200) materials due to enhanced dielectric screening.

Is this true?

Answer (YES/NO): NO